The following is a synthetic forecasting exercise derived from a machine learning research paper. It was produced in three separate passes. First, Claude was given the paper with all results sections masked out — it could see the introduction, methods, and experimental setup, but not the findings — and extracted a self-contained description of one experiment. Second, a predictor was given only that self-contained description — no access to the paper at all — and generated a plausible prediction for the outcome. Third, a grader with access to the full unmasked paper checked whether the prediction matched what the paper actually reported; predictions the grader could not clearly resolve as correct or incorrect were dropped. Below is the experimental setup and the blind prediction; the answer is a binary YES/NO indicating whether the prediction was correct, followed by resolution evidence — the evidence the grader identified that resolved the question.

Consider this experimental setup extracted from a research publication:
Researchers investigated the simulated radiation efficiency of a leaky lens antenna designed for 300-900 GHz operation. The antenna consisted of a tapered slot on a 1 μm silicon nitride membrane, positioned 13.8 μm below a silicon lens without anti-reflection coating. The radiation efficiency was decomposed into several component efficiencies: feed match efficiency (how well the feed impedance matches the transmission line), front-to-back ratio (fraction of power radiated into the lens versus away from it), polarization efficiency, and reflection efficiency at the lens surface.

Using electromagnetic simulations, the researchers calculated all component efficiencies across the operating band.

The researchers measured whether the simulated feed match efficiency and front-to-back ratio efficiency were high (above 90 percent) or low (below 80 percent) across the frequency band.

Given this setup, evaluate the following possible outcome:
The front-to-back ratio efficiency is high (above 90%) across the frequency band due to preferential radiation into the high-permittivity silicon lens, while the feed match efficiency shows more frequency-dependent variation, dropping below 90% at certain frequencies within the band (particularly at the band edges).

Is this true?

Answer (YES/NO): NO